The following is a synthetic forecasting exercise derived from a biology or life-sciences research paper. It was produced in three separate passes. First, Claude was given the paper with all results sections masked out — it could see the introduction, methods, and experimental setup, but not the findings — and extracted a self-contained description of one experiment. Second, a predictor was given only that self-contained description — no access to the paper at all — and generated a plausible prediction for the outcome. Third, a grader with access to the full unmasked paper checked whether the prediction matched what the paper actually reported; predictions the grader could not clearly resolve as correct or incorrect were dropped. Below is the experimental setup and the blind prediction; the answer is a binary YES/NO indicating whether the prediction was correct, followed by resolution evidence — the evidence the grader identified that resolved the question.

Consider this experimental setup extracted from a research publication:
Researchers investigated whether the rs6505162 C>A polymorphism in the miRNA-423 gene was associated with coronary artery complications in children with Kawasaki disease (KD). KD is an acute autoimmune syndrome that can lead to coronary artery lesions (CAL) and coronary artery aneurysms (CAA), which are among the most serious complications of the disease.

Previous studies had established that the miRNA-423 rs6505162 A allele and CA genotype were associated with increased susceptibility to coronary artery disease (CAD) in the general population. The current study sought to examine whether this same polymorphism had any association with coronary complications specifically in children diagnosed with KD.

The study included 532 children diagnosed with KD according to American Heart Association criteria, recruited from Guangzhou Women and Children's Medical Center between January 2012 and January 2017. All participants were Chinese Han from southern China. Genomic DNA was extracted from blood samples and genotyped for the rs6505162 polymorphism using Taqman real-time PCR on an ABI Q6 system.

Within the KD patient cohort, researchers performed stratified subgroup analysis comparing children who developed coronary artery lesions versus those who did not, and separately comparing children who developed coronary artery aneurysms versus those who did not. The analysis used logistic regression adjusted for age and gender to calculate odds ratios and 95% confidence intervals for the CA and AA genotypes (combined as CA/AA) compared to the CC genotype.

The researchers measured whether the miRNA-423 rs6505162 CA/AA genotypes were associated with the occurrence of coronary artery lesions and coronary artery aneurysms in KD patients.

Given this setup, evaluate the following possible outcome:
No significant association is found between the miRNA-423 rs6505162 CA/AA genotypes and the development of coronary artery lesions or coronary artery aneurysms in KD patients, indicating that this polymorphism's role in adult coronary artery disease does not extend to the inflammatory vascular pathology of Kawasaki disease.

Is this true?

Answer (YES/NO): NO